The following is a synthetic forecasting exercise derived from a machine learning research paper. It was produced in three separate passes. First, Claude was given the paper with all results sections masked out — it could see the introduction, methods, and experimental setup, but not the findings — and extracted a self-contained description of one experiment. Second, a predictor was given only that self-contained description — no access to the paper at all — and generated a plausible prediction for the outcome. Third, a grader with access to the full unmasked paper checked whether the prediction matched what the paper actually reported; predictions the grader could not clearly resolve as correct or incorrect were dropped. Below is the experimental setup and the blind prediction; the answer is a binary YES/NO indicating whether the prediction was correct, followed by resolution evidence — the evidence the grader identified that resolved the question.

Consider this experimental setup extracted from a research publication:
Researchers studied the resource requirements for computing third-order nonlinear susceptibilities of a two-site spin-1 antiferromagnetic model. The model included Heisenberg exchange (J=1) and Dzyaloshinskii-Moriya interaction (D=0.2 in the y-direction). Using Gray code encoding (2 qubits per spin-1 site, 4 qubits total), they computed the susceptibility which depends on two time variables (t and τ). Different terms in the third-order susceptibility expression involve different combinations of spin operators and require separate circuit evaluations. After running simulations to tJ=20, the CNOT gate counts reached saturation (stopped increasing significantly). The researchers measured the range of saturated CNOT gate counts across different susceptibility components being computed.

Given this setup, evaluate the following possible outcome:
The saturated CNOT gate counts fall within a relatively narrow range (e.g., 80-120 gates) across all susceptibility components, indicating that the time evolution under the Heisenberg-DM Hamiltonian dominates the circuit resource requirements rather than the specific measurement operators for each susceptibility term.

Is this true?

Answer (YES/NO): NO